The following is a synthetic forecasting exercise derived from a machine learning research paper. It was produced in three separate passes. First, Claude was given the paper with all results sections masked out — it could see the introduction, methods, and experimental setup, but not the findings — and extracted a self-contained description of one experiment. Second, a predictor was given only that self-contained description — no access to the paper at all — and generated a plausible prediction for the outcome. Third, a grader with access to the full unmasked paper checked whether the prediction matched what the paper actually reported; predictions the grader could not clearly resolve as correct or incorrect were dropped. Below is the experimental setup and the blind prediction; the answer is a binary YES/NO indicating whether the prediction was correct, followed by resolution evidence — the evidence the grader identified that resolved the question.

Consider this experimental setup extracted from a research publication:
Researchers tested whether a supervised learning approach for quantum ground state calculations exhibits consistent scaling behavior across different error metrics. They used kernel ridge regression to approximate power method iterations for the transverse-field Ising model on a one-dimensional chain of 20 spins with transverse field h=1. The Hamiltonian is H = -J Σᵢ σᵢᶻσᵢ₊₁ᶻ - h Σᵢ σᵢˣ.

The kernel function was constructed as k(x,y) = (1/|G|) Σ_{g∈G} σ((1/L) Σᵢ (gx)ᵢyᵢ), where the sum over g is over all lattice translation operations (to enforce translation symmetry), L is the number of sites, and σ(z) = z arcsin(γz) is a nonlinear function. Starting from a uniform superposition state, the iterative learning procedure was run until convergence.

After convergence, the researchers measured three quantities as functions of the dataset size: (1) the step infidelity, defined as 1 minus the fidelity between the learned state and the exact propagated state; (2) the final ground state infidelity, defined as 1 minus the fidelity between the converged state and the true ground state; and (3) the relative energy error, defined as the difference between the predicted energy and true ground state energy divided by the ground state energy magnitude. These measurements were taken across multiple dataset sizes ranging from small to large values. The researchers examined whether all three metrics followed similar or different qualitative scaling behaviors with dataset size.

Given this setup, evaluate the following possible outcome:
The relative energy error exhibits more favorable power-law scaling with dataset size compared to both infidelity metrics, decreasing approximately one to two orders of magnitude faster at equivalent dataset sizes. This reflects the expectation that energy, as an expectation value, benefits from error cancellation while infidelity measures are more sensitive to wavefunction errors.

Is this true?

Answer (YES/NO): NO